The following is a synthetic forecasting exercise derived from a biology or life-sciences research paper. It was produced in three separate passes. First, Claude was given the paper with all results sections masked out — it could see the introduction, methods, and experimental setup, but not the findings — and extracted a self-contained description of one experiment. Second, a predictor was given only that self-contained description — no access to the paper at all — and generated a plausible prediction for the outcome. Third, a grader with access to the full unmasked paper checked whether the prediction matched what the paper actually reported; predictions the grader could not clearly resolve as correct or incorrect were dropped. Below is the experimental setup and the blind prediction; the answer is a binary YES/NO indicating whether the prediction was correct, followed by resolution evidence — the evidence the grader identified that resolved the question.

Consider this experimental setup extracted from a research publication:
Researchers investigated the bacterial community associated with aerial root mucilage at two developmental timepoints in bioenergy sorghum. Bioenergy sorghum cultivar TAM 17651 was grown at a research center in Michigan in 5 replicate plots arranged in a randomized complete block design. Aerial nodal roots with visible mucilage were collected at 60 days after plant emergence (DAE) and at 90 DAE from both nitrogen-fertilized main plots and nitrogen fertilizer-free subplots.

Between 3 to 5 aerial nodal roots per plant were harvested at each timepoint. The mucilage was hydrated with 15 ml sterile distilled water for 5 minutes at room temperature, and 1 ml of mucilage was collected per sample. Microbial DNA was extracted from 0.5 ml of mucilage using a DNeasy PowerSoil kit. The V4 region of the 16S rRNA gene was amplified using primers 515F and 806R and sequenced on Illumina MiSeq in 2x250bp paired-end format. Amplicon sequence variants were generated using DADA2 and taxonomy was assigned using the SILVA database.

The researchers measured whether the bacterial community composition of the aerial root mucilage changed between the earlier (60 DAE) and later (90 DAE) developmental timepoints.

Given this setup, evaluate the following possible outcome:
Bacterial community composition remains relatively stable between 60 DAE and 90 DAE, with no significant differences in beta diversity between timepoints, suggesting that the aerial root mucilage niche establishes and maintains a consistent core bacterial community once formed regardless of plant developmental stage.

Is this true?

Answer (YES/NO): NO